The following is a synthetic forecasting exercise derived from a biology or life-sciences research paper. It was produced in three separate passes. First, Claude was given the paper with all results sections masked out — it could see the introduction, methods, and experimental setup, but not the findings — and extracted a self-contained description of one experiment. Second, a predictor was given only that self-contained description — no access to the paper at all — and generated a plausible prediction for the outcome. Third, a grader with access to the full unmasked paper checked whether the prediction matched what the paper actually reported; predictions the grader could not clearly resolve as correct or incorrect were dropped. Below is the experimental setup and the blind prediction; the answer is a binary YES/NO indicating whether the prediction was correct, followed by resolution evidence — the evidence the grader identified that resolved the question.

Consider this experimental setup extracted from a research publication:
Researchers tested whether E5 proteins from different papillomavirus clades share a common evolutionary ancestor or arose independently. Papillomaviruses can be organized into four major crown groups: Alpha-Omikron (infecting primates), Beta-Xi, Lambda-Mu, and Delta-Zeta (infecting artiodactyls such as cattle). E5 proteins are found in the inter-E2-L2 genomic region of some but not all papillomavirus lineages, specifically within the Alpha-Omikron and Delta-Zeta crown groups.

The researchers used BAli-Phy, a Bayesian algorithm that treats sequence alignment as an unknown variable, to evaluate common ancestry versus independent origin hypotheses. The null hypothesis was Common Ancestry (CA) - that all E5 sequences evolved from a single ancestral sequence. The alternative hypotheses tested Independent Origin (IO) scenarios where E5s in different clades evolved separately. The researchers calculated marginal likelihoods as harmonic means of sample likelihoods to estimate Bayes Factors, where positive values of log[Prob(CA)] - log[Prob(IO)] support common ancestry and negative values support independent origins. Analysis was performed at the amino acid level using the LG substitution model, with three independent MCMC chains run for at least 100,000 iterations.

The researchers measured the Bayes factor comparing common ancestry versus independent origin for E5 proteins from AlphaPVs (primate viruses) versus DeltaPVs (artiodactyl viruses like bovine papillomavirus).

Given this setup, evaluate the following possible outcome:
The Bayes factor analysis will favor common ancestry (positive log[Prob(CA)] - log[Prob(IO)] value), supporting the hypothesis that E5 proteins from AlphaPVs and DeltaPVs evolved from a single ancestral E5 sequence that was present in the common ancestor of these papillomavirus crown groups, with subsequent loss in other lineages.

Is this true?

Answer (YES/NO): NO